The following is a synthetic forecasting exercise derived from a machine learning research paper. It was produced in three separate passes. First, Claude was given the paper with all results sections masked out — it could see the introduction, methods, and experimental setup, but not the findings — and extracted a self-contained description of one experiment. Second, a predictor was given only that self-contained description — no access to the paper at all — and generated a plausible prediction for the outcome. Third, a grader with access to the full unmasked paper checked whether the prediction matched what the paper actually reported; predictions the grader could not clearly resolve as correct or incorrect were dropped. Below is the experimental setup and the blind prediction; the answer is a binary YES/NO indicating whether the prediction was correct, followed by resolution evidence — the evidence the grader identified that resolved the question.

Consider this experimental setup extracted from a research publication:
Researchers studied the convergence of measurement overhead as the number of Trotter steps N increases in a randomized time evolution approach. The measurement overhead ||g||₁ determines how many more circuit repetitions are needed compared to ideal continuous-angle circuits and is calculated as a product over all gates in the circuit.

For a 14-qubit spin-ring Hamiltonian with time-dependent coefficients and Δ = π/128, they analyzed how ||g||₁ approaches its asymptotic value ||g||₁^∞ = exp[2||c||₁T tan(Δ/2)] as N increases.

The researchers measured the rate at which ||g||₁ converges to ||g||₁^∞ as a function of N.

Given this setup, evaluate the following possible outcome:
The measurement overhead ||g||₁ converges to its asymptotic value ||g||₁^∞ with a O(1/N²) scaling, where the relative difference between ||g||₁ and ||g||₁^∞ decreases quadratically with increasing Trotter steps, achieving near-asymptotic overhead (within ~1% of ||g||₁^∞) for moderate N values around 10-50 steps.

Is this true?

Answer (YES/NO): NO